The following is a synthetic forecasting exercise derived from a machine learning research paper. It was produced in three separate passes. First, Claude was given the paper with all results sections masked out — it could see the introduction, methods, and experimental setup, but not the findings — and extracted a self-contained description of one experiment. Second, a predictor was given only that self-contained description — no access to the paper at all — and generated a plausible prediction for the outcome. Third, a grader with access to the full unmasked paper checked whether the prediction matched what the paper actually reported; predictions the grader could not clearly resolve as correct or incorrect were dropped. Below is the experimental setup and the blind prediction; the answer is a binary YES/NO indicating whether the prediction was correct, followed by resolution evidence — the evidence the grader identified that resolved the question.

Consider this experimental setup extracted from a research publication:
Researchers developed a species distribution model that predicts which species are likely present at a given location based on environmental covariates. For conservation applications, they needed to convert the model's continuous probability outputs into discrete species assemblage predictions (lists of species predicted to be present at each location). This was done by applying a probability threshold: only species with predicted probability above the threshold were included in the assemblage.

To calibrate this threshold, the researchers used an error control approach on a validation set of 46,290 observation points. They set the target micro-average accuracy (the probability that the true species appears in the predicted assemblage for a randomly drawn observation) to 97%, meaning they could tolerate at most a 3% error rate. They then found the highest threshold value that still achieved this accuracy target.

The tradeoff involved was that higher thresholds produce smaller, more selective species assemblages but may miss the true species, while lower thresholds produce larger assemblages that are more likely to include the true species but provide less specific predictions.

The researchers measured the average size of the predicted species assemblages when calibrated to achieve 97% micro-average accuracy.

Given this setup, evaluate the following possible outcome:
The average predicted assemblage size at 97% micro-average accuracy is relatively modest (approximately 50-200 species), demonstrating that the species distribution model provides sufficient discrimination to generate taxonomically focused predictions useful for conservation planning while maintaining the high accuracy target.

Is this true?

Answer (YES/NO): YES